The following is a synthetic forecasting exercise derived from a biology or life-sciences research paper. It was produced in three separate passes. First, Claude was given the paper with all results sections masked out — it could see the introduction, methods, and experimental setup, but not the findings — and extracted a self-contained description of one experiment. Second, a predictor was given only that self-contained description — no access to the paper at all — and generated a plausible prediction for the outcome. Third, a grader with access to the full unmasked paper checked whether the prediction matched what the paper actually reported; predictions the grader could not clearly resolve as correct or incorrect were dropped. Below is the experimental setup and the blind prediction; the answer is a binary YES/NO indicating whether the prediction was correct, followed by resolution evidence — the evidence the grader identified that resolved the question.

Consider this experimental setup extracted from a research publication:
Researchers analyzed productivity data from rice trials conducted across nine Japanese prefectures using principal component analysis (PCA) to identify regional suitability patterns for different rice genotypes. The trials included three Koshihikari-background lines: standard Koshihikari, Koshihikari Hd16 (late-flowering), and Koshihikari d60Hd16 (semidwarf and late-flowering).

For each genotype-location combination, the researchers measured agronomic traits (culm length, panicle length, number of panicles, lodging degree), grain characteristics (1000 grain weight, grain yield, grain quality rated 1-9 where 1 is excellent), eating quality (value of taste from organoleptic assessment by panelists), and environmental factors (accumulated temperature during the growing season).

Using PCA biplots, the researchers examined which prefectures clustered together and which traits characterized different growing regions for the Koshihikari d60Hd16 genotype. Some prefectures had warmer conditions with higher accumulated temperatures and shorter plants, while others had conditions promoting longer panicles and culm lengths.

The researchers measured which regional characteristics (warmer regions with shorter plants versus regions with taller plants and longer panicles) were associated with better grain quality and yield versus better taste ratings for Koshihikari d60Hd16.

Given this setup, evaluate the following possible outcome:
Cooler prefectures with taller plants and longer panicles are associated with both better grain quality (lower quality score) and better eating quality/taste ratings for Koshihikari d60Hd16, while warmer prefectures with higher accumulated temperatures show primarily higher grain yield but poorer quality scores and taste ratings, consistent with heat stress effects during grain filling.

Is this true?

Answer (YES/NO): NO